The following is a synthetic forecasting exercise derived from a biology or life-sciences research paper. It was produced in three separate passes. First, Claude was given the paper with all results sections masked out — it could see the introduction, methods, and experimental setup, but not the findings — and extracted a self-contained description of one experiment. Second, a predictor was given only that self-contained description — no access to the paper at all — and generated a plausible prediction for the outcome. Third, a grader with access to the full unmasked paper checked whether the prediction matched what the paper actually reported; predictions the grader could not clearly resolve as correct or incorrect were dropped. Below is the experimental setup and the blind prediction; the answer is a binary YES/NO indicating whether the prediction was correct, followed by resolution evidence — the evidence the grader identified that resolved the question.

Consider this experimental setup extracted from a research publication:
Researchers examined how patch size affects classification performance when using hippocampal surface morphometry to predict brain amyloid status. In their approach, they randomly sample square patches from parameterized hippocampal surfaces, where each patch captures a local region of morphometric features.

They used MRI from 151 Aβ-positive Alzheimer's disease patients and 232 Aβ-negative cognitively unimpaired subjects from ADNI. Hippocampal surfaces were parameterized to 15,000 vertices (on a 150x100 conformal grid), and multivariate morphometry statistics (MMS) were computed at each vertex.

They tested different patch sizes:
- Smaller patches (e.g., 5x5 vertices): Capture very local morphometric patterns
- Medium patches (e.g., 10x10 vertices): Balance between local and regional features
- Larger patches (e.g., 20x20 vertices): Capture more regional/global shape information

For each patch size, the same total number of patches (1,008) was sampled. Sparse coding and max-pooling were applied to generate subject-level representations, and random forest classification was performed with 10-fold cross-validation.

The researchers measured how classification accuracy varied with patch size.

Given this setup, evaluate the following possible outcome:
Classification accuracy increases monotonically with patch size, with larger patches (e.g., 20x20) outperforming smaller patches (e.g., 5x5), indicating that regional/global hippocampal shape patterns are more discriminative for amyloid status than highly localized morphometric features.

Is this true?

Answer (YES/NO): NO